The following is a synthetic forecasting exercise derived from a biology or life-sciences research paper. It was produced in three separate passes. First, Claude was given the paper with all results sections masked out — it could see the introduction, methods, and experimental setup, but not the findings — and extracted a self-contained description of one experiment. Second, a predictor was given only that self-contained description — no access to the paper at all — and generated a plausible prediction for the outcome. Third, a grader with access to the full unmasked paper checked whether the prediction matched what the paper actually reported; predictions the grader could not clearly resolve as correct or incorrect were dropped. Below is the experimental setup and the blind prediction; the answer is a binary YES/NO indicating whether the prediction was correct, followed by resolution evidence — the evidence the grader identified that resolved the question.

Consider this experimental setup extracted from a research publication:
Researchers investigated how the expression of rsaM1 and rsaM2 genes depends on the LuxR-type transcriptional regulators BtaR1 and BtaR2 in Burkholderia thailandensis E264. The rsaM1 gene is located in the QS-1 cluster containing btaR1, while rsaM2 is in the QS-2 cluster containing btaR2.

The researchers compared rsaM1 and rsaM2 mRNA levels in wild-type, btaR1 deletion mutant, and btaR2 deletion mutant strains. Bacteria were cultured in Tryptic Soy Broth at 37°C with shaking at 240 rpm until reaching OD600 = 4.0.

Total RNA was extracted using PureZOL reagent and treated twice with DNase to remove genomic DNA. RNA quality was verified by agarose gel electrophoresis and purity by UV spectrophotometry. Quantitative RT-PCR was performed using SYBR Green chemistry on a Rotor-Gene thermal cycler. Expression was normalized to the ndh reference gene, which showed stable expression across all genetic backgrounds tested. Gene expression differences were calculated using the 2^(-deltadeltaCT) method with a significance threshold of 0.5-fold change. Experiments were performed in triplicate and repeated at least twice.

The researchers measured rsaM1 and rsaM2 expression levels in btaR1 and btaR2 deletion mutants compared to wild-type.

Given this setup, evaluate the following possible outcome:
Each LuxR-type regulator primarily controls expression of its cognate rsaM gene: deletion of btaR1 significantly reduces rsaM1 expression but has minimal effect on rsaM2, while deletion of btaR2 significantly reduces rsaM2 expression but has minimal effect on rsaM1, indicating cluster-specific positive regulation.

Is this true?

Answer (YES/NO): YES